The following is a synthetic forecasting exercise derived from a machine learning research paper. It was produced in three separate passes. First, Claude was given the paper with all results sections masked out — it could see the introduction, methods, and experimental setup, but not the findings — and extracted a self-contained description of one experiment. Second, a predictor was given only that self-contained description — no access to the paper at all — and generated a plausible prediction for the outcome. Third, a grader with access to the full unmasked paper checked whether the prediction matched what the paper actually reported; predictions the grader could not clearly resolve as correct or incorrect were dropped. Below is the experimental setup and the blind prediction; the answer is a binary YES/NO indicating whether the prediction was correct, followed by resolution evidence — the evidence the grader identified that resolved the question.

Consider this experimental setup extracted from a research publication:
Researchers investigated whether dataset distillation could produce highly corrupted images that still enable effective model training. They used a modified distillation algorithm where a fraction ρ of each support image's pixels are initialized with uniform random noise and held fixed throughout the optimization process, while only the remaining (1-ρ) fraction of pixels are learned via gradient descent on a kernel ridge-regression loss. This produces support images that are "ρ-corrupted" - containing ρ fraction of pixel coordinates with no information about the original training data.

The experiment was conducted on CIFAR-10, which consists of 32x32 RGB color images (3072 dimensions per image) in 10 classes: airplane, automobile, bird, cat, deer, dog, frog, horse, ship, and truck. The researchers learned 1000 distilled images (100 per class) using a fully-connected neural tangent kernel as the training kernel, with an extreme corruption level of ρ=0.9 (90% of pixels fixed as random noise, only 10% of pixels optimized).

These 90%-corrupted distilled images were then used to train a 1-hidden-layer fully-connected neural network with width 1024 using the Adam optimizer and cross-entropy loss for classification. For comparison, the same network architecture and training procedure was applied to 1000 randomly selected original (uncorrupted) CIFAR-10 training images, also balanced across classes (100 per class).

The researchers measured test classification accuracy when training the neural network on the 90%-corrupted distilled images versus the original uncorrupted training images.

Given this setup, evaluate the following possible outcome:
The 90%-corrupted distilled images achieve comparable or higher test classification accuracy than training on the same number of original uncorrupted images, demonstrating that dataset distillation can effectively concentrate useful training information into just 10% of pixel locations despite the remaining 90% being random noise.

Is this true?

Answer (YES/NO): YES